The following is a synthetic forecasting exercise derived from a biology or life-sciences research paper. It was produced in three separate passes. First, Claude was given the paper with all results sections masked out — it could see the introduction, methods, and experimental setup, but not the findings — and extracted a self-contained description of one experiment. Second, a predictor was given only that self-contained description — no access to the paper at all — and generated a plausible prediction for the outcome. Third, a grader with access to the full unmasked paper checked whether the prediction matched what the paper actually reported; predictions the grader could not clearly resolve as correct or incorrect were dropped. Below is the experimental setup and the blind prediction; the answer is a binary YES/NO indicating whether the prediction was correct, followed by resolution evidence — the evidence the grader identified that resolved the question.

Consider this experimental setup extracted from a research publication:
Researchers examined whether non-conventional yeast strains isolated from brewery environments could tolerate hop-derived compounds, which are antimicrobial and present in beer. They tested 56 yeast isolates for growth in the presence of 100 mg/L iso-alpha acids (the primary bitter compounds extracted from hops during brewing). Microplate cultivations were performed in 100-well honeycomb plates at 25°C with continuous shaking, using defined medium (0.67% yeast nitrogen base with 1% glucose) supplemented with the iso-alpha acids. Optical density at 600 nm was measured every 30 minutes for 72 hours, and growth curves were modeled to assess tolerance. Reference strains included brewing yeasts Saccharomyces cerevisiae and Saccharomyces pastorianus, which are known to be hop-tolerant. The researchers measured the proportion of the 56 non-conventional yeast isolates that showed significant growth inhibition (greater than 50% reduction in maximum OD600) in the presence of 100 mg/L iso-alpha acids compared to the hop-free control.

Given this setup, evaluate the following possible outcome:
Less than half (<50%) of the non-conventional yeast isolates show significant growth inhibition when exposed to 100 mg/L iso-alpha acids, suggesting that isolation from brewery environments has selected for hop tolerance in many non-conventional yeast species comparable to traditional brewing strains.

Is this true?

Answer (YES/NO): YES